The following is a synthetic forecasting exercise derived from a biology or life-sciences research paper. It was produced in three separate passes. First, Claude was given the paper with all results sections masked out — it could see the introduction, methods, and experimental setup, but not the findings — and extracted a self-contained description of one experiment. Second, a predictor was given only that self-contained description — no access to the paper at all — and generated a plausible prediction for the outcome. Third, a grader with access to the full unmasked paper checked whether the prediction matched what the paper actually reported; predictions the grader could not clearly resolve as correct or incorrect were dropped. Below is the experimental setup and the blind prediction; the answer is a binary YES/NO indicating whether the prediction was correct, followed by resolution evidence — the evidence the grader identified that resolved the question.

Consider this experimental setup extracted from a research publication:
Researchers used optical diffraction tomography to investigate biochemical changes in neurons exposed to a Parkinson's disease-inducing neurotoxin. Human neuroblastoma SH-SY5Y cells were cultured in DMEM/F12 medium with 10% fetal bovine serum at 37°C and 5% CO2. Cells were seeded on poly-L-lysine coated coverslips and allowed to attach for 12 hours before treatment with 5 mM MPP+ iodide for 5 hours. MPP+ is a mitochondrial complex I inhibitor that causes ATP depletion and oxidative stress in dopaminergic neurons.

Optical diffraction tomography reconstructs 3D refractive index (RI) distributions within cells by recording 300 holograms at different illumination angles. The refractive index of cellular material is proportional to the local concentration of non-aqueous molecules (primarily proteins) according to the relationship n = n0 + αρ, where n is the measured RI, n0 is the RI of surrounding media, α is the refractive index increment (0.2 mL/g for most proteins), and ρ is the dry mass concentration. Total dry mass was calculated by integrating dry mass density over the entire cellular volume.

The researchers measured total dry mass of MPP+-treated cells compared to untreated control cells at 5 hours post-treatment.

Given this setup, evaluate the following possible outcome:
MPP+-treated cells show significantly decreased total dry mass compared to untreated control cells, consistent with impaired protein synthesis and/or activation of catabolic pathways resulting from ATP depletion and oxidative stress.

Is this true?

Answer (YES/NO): NO